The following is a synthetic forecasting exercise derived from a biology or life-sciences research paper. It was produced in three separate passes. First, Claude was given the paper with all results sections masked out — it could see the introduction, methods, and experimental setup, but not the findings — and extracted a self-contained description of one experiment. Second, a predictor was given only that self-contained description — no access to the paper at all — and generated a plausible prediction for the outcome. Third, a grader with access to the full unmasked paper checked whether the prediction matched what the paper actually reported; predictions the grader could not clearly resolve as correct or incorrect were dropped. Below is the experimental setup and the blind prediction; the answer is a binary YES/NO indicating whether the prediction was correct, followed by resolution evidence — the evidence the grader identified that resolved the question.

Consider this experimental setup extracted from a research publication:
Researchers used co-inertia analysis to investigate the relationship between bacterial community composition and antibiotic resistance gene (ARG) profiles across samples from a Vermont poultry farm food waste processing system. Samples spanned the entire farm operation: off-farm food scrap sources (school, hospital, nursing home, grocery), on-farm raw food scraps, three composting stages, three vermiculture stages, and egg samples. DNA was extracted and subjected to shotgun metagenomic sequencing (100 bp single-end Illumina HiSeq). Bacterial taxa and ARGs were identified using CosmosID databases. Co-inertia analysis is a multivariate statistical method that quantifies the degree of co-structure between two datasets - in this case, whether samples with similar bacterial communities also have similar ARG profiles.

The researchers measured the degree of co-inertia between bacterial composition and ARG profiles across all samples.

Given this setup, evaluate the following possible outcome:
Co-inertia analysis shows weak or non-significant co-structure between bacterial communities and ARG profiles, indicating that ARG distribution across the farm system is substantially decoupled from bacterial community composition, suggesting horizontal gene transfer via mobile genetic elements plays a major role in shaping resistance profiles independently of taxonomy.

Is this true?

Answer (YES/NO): NO